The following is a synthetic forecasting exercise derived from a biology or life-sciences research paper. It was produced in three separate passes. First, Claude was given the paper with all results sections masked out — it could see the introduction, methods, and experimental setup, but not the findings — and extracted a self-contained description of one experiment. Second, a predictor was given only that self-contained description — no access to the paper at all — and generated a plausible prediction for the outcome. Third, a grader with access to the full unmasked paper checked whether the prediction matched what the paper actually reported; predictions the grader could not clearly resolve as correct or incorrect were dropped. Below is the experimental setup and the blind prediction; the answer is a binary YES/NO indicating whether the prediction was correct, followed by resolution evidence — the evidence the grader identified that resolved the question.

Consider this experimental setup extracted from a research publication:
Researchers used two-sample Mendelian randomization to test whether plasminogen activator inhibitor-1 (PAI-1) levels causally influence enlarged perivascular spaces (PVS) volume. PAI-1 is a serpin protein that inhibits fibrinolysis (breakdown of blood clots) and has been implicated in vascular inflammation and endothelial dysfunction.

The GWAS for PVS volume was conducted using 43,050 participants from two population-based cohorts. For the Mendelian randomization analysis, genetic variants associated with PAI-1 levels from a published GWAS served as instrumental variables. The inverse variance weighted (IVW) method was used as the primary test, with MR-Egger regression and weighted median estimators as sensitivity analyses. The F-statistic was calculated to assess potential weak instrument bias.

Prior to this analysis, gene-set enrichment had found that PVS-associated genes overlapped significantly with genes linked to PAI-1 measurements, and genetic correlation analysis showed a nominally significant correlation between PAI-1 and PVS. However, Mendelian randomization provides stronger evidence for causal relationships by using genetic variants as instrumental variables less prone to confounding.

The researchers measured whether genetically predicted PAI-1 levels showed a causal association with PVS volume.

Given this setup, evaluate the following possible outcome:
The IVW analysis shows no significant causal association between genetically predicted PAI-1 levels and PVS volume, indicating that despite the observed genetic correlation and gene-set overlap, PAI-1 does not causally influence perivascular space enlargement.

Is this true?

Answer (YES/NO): NO